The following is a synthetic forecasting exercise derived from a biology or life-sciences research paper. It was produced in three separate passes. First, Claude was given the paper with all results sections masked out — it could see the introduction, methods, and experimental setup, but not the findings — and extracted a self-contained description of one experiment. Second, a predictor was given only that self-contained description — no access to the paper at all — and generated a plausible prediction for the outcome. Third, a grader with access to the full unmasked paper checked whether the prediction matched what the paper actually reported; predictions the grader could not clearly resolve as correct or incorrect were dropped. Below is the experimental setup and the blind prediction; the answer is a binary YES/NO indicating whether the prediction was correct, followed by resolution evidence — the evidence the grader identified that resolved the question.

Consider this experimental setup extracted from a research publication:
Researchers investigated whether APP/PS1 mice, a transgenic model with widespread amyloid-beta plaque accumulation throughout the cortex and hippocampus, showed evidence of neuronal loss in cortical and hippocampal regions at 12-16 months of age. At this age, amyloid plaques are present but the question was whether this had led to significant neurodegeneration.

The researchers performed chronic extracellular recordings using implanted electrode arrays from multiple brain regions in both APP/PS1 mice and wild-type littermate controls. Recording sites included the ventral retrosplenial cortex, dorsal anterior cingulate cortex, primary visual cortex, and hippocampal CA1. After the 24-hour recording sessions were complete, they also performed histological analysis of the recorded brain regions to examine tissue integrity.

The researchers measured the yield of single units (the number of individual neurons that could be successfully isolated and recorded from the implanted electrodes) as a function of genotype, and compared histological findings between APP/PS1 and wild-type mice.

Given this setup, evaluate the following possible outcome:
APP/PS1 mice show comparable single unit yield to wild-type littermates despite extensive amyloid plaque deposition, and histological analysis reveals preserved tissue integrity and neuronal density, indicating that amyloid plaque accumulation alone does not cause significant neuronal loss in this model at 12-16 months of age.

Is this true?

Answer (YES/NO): YES